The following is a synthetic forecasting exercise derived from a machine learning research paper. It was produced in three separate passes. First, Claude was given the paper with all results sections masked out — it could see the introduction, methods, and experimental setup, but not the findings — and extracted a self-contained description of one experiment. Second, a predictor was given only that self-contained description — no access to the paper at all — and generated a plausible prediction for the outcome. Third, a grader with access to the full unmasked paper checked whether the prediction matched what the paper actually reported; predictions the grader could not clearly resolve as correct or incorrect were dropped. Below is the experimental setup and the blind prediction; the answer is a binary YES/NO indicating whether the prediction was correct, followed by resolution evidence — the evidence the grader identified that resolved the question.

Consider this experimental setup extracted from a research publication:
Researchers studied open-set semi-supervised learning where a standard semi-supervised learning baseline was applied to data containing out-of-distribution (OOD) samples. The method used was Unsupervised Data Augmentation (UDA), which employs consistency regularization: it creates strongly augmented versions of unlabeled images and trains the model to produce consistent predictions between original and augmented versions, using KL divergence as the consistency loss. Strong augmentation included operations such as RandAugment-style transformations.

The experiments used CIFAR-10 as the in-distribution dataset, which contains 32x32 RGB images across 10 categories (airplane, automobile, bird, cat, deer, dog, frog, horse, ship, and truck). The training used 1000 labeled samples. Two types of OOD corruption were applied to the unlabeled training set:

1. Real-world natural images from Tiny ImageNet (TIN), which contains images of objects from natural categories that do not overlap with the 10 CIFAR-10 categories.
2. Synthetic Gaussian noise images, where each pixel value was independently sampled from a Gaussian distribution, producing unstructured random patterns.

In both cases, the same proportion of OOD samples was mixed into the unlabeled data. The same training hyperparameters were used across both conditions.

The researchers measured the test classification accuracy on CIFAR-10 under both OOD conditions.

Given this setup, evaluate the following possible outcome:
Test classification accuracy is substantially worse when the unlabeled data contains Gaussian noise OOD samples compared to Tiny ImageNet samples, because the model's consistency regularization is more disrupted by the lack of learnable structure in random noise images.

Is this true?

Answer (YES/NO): YES